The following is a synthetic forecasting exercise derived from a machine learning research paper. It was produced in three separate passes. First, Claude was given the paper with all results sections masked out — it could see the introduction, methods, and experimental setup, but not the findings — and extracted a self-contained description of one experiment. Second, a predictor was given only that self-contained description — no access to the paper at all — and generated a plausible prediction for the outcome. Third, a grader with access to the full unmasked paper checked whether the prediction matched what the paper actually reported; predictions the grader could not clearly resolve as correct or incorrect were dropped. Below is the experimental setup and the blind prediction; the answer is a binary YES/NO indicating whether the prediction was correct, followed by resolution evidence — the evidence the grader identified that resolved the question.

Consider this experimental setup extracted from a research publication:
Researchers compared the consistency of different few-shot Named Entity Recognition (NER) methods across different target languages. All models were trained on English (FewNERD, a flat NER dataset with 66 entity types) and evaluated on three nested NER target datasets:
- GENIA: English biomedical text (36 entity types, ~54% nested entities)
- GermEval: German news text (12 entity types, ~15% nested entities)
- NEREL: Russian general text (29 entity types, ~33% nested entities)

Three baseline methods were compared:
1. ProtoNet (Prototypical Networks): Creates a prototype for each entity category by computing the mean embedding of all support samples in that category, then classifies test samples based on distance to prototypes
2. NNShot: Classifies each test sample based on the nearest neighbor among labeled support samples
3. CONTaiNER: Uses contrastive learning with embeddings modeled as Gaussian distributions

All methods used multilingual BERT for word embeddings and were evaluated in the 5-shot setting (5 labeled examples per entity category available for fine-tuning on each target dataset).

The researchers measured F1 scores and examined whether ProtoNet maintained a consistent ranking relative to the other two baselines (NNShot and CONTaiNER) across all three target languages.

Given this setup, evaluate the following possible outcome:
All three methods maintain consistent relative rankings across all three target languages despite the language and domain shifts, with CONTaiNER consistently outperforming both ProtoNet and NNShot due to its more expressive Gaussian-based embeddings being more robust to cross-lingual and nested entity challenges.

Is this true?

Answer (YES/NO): YES